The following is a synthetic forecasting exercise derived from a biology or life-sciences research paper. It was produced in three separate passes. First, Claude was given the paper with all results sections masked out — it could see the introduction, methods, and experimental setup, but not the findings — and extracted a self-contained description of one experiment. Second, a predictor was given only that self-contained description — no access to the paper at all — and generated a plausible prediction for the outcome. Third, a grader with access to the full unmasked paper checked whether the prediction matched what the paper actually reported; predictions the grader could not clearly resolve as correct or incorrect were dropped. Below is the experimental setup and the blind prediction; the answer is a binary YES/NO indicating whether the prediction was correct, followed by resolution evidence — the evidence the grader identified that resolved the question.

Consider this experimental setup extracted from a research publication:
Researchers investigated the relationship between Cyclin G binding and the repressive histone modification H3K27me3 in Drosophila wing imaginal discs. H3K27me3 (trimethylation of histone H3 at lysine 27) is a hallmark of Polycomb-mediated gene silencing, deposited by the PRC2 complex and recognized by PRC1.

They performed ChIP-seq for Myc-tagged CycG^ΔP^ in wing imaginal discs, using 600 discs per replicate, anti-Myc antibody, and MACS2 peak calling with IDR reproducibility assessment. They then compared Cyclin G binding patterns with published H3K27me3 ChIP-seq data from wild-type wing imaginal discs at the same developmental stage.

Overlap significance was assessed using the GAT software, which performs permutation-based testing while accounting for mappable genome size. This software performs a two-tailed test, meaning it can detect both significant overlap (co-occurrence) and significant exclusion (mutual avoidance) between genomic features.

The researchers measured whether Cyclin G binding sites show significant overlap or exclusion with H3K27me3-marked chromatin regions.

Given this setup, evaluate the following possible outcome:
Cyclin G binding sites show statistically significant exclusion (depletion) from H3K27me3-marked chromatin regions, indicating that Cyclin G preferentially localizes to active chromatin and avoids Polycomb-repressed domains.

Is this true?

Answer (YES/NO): YES